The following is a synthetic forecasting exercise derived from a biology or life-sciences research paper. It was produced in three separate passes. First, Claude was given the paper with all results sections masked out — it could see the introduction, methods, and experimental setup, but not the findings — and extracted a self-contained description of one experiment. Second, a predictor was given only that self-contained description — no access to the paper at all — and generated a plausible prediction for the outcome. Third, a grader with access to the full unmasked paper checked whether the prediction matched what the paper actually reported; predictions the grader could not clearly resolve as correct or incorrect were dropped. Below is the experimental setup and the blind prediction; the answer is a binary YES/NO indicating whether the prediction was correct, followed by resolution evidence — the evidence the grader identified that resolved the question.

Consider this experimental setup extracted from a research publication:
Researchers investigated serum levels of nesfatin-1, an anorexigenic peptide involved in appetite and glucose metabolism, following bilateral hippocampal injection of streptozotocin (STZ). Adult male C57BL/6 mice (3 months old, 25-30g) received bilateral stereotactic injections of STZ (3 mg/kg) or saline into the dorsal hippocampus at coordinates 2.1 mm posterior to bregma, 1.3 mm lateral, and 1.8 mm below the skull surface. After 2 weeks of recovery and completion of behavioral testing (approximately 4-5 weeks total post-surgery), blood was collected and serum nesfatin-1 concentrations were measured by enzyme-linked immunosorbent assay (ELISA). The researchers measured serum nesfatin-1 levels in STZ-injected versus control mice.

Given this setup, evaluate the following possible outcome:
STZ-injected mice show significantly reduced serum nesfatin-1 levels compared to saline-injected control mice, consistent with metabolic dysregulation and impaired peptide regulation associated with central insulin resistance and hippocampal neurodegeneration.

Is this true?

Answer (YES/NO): NO